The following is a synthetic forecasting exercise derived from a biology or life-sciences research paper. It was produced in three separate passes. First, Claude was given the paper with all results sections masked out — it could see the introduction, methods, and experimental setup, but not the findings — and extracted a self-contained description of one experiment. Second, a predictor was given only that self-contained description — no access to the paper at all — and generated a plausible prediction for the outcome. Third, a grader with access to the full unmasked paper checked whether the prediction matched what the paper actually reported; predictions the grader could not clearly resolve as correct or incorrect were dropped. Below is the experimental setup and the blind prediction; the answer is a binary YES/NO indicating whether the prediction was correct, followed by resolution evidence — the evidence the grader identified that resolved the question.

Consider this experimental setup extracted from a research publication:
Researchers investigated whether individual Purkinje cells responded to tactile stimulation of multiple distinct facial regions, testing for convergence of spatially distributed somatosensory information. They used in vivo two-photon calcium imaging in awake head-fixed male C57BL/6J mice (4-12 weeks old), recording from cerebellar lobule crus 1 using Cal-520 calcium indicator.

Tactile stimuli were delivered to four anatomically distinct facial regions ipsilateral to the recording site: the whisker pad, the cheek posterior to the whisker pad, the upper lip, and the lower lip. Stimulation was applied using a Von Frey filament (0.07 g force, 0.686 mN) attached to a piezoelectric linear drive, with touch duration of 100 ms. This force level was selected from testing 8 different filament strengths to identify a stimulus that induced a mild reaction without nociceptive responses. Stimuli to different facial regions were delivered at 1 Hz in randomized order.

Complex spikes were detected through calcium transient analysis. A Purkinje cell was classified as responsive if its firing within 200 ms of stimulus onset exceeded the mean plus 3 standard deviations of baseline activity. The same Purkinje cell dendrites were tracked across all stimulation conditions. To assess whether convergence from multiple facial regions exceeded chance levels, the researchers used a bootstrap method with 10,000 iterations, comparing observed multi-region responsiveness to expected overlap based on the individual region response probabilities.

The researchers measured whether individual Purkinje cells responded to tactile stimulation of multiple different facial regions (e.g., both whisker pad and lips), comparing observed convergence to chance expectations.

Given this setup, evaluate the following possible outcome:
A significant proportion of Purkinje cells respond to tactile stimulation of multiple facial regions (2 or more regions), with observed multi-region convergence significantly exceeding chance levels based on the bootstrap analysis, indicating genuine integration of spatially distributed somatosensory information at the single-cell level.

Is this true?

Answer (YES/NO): YES